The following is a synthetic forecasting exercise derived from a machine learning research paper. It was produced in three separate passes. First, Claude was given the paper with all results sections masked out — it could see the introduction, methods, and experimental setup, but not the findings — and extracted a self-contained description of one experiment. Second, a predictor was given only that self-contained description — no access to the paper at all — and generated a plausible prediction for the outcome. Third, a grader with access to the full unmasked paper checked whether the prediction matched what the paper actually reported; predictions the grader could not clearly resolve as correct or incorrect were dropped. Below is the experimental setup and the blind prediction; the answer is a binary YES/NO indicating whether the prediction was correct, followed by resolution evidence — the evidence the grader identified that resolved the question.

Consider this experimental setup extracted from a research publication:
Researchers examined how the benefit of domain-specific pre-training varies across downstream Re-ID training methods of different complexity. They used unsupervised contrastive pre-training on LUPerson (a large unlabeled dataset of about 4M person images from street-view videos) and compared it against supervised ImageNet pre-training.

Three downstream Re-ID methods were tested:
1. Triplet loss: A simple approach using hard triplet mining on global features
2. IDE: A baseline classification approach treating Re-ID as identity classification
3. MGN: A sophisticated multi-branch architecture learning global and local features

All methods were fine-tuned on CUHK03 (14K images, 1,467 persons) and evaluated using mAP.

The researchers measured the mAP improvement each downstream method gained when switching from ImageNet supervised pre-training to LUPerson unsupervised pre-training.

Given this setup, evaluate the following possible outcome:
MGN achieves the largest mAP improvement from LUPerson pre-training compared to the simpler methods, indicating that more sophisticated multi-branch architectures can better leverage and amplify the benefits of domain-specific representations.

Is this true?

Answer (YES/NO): NO